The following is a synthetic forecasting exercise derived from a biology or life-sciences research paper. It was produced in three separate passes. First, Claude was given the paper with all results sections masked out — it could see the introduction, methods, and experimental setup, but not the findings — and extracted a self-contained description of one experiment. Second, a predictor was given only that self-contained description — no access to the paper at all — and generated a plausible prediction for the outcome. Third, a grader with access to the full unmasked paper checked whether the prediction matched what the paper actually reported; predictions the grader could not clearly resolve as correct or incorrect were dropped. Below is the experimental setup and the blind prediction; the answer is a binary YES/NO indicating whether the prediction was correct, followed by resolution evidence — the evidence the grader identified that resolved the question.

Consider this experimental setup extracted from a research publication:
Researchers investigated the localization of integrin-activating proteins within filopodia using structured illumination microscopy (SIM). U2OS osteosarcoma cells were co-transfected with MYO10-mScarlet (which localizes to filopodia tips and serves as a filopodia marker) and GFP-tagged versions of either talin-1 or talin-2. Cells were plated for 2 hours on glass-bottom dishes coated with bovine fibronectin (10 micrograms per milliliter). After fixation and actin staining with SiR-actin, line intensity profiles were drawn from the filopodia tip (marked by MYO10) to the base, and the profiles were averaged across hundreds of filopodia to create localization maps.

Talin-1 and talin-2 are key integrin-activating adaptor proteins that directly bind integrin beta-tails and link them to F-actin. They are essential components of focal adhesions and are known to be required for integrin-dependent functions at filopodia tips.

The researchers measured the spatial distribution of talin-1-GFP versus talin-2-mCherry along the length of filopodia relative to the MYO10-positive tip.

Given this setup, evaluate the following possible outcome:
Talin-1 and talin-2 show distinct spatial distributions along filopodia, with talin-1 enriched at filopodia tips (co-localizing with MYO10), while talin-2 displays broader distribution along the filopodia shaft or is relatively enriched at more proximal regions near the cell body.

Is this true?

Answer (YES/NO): NO